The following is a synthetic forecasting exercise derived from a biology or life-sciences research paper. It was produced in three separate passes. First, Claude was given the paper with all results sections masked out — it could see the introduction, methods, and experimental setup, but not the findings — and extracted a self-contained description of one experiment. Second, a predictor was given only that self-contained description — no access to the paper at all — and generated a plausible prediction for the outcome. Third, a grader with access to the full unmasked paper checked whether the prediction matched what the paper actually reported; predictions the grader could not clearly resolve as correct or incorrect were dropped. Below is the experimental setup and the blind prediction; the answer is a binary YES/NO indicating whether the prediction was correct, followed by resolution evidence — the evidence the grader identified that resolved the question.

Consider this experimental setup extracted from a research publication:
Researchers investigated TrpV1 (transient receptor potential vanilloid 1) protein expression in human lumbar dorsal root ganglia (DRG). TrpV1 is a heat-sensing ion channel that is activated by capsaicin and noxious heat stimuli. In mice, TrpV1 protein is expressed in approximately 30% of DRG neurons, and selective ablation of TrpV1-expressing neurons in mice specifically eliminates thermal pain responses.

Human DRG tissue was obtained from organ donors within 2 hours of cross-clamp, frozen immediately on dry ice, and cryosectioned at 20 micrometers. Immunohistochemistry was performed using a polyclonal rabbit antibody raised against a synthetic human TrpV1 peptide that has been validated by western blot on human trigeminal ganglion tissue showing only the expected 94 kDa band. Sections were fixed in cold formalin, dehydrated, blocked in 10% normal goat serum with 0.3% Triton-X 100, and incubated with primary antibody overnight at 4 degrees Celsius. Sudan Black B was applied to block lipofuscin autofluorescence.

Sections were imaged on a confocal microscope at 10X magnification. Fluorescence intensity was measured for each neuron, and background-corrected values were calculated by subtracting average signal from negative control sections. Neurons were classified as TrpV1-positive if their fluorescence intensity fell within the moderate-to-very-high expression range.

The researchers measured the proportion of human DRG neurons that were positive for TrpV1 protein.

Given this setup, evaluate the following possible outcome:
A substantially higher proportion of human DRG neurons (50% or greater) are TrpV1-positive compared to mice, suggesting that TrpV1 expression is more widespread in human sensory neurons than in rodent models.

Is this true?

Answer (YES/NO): YES